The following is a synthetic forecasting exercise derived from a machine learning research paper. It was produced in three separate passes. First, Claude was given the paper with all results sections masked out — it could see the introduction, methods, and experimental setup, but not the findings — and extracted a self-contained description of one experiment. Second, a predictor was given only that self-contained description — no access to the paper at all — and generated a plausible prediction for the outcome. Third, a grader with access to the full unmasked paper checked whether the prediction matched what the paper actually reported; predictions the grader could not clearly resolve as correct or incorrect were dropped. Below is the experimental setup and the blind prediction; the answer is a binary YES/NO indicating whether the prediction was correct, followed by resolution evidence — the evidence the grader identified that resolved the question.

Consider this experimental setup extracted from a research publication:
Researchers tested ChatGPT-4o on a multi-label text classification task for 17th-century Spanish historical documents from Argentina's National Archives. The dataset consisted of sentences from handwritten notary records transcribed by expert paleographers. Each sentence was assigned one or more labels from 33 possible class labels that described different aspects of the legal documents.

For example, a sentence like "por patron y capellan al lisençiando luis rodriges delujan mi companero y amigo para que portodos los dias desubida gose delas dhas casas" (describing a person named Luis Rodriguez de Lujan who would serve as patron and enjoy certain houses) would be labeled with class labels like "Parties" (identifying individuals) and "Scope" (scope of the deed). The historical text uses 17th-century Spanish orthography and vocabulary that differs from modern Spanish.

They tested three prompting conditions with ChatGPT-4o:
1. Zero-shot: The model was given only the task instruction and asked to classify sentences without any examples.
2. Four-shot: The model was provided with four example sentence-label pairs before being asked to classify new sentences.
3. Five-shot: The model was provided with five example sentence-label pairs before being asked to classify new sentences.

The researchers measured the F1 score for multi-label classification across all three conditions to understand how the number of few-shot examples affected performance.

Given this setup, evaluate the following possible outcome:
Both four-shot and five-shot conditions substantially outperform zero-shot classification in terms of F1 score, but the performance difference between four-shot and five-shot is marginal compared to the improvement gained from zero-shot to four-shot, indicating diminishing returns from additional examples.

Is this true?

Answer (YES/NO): NO